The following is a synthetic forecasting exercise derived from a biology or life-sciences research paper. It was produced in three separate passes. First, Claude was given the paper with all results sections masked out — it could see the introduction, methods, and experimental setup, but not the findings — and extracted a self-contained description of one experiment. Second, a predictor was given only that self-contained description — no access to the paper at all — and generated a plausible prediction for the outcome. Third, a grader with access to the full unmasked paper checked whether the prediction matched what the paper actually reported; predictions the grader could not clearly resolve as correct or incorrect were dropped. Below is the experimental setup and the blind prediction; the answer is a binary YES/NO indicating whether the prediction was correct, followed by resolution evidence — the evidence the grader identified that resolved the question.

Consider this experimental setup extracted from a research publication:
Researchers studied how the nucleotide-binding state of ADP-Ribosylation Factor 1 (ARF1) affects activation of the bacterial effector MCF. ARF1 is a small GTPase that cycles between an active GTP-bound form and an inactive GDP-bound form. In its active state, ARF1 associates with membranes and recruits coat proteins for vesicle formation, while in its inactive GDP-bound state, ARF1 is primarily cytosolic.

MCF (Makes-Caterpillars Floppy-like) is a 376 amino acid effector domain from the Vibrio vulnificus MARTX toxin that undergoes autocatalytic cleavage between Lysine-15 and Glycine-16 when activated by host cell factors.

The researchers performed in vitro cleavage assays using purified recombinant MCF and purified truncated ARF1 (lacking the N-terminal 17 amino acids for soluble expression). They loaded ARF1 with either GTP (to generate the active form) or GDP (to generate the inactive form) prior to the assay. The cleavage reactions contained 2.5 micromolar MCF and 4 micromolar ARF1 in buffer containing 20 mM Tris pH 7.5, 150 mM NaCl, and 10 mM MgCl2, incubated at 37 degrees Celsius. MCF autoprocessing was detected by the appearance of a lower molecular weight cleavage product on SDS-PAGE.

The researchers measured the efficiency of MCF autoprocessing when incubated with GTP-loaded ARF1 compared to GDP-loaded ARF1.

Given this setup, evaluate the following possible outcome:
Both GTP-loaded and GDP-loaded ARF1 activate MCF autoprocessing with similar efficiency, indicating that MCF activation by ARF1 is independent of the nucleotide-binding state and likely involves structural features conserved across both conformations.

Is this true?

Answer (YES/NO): NO